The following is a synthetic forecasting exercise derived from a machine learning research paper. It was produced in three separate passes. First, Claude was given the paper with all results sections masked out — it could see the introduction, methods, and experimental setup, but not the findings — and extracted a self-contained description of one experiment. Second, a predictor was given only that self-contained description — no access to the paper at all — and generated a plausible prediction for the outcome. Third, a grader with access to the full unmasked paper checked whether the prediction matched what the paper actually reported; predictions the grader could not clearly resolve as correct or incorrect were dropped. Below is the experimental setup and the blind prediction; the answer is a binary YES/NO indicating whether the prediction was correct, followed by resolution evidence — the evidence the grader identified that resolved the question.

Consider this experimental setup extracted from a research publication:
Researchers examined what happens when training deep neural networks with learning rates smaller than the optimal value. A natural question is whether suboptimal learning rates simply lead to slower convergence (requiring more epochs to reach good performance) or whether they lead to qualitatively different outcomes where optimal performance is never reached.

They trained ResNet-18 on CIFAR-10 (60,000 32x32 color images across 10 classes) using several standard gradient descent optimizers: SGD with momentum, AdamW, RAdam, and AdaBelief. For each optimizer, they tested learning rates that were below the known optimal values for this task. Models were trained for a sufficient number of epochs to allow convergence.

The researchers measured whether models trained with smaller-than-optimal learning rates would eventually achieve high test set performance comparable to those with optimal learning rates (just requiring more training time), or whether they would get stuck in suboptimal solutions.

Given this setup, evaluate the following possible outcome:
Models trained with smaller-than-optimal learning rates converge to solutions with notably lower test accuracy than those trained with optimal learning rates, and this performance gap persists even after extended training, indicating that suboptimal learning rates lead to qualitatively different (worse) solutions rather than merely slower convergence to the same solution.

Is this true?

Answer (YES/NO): YES